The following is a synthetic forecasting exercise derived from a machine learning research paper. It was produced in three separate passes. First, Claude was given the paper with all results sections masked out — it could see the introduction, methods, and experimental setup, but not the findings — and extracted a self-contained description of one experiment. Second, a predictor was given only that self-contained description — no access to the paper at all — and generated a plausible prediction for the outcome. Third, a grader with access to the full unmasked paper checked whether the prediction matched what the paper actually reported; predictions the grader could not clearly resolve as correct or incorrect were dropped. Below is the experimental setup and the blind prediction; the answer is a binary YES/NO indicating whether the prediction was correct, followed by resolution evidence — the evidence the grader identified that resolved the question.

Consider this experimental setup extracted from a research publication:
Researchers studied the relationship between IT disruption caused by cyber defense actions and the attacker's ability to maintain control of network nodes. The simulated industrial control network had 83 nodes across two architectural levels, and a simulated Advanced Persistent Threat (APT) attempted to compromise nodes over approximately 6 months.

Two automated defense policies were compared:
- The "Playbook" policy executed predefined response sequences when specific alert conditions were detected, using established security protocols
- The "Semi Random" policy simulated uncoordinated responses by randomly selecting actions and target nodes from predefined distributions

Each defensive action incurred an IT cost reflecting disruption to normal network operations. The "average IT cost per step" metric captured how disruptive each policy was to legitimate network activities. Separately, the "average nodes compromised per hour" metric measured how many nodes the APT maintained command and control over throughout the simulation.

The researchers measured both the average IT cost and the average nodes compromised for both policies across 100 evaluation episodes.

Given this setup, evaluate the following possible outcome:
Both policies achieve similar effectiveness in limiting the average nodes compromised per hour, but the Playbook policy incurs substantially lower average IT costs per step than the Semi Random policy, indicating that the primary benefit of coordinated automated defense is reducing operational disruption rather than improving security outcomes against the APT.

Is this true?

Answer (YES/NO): NO